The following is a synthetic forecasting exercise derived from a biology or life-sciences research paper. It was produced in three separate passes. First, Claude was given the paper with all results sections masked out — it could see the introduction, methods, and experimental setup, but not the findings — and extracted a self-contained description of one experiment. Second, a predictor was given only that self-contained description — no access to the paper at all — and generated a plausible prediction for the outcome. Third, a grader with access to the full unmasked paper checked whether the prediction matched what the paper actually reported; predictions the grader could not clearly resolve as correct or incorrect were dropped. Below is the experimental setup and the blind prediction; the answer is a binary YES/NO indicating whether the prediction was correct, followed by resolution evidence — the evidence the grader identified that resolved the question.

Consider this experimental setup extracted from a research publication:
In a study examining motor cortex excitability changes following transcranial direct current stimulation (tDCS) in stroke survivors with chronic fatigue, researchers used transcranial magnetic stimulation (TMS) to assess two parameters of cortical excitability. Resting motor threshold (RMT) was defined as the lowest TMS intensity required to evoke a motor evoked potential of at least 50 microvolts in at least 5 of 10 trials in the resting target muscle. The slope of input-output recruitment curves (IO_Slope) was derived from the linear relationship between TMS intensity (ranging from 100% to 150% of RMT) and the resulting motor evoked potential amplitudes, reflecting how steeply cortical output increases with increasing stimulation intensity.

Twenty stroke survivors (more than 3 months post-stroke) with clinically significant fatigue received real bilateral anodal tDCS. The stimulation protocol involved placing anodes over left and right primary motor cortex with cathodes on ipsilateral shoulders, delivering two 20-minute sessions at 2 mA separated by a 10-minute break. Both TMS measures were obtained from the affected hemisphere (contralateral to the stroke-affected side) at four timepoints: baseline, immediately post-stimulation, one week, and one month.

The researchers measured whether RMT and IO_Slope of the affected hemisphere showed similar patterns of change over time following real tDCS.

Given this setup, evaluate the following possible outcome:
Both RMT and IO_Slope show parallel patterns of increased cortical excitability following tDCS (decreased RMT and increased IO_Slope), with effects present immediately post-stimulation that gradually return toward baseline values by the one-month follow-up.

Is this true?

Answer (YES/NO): NO